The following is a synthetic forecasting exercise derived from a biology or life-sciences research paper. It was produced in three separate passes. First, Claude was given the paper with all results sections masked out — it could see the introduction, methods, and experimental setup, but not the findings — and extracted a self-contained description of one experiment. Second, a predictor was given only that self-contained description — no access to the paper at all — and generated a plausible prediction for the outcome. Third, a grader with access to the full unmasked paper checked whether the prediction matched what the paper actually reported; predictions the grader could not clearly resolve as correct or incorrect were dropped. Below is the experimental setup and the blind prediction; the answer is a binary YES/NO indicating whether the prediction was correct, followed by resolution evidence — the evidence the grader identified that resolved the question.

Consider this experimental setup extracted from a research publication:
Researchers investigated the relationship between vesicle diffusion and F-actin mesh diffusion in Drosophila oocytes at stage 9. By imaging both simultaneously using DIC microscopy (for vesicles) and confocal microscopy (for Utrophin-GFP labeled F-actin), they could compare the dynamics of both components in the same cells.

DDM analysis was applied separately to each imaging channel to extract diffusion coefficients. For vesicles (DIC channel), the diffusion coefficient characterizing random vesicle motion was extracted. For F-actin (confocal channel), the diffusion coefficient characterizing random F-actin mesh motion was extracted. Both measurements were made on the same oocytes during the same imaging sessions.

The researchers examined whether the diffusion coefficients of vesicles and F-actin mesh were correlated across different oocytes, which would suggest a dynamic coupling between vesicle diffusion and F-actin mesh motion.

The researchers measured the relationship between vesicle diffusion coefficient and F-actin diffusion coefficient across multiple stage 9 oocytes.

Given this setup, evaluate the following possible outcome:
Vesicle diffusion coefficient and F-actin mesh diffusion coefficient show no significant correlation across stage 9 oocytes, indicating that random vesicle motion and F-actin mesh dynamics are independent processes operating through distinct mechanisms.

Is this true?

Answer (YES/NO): NO